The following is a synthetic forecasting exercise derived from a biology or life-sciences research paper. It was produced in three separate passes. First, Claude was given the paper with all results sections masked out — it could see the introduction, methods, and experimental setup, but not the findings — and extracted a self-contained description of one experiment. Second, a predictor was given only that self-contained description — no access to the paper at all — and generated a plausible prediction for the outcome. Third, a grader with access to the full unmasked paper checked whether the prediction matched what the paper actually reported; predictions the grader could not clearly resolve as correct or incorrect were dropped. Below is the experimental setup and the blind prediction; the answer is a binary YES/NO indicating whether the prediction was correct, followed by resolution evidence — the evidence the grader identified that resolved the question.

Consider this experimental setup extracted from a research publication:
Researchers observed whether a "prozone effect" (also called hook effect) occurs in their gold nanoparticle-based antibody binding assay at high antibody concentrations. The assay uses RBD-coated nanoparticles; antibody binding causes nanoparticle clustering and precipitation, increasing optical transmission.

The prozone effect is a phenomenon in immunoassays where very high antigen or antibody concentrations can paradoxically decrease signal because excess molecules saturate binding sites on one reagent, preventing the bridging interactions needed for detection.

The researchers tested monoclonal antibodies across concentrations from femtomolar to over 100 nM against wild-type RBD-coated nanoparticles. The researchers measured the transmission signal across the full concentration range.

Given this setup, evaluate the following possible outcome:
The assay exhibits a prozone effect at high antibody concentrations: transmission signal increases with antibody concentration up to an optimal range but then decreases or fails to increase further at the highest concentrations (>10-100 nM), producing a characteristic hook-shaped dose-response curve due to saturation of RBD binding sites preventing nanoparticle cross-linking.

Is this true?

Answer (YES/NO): YES